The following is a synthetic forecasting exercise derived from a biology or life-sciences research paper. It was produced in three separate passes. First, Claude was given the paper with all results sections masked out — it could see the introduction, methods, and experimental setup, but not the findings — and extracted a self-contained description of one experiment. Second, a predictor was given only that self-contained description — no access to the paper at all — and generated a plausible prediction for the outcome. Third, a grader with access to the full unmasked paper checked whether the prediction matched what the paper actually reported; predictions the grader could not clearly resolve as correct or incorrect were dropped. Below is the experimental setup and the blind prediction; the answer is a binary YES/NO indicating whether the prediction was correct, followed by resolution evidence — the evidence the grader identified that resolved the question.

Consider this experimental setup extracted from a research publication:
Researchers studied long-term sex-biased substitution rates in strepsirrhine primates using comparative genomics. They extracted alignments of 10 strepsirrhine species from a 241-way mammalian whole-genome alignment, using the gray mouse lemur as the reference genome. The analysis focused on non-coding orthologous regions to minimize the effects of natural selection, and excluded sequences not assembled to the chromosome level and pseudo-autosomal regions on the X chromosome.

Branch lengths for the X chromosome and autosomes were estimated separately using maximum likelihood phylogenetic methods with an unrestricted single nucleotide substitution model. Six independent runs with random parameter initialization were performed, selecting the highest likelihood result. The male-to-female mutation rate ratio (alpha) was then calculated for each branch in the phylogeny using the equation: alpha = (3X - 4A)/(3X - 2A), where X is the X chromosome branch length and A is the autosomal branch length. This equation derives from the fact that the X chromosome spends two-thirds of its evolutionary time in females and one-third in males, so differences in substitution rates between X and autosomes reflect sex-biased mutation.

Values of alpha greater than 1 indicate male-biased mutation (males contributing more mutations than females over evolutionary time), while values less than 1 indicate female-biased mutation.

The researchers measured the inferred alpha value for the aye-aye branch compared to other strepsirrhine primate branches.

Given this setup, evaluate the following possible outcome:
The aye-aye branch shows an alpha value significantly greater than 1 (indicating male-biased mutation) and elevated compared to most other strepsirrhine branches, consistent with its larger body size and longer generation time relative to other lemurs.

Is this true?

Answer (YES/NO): NO